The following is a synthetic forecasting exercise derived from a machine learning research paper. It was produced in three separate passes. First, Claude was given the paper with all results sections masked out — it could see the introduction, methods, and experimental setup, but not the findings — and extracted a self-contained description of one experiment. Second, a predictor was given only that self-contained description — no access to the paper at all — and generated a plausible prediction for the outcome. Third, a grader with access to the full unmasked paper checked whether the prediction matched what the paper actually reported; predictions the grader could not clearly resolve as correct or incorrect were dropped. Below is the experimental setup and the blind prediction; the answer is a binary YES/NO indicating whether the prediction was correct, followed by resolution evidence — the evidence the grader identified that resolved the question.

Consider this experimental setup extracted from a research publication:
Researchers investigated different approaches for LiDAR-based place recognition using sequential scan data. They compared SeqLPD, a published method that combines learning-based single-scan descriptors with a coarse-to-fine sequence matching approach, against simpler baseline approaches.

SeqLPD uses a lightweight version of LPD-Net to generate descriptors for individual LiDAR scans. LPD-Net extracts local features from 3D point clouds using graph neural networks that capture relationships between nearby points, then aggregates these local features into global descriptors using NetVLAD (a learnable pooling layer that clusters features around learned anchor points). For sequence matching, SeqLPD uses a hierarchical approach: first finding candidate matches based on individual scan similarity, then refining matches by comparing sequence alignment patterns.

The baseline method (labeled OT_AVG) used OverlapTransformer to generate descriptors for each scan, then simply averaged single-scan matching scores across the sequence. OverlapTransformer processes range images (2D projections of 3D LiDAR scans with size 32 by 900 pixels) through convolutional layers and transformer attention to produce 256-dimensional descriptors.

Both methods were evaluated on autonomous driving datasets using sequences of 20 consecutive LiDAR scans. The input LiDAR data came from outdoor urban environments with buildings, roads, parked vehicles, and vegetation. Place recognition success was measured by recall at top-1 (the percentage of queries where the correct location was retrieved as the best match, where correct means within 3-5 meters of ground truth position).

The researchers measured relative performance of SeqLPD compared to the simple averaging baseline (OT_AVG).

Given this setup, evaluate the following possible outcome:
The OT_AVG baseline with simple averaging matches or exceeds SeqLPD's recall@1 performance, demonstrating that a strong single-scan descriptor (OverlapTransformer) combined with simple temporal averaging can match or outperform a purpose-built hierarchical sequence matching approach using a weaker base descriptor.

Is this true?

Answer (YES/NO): NO